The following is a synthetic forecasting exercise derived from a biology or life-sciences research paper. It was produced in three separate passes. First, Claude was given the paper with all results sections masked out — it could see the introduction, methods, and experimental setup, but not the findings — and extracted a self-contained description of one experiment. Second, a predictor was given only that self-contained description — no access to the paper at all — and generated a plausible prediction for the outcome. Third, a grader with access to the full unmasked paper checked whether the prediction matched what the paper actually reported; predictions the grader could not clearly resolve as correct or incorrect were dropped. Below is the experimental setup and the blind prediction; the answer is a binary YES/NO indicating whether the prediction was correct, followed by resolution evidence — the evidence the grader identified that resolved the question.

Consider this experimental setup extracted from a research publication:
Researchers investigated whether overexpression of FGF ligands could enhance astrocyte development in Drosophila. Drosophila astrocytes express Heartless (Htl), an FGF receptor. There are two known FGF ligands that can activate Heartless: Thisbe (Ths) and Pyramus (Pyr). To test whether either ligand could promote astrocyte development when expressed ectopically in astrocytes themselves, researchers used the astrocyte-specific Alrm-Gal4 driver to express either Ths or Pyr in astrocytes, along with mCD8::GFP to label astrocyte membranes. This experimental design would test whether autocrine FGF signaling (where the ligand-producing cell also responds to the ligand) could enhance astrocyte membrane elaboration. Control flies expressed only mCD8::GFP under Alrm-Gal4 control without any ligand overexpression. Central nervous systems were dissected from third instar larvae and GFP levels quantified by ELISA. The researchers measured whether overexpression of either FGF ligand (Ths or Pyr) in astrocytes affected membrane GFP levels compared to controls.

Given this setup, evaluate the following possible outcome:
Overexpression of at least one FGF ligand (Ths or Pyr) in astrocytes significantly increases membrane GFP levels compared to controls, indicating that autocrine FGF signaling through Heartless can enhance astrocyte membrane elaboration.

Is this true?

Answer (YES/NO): YES